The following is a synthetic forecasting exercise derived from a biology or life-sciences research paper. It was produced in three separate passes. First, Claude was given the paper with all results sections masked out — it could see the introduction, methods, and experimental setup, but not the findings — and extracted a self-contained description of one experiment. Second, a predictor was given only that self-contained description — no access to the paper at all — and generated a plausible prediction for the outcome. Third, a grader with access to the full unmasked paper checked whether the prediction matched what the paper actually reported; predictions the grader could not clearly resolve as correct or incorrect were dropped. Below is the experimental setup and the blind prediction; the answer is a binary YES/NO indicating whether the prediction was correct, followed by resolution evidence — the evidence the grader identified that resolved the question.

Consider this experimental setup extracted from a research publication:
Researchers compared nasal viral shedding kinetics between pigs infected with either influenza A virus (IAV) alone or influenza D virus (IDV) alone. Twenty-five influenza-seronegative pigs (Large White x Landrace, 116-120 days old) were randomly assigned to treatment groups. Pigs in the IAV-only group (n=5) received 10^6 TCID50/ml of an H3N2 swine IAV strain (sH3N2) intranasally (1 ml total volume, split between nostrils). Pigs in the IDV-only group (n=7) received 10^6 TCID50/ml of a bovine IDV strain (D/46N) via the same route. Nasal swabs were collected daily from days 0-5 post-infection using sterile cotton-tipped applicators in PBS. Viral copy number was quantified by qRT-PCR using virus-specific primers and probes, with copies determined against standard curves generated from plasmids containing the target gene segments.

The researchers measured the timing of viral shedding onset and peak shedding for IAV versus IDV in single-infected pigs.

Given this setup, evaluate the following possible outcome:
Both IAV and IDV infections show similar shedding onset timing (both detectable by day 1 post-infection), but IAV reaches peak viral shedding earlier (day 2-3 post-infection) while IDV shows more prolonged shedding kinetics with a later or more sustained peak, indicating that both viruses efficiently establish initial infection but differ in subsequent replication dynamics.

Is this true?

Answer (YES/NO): NO